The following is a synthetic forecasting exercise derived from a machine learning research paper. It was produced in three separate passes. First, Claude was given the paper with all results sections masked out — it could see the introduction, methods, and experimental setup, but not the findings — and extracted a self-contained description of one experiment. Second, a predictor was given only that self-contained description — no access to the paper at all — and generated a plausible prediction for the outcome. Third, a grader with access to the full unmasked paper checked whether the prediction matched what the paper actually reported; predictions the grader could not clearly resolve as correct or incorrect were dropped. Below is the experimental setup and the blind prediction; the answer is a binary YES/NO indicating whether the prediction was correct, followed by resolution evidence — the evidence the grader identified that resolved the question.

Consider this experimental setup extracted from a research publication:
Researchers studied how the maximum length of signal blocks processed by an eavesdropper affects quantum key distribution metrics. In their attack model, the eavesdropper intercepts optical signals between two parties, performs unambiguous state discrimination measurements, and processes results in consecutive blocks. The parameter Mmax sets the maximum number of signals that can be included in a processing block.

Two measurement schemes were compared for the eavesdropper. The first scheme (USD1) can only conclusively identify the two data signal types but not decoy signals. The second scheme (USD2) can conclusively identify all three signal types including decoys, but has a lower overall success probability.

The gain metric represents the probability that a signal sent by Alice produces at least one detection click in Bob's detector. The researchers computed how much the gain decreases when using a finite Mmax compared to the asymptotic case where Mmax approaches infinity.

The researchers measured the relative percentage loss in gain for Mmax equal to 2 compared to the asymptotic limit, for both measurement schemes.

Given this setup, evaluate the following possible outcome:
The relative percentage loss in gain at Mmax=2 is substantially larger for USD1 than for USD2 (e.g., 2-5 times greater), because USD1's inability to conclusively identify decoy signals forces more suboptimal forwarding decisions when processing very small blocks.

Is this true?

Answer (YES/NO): NO